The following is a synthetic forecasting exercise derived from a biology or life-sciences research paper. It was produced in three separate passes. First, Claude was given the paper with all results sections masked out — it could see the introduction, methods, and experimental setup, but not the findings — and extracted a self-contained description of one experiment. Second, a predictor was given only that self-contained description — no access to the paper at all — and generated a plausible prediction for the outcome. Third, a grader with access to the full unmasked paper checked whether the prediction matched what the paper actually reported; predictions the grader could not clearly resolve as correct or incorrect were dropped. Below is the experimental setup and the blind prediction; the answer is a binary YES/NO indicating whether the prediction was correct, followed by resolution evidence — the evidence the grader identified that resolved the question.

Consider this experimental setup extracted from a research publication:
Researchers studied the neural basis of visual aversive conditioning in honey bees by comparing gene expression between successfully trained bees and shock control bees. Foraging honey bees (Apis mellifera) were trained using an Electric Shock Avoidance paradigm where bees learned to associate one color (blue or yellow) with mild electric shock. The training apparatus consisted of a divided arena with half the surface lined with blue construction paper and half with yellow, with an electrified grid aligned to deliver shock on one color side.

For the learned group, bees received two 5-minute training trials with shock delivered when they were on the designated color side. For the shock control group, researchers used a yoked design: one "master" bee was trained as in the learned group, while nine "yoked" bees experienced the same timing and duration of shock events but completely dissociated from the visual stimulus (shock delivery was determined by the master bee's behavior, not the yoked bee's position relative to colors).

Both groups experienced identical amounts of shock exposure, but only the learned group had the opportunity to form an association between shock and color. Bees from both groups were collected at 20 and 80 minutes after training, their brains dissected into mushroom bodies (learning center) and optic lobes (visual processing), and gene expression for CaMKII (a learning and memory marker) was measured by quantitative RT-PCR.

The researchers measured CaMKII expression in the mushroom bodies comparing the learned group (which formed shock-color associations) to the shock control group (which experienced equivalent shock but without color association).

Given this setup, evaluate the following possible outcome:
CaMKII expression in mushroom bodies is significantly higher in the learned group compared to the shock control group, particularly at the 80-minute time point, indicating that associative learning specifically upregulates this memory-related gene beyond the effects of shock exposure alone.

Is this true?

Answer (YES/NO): YES